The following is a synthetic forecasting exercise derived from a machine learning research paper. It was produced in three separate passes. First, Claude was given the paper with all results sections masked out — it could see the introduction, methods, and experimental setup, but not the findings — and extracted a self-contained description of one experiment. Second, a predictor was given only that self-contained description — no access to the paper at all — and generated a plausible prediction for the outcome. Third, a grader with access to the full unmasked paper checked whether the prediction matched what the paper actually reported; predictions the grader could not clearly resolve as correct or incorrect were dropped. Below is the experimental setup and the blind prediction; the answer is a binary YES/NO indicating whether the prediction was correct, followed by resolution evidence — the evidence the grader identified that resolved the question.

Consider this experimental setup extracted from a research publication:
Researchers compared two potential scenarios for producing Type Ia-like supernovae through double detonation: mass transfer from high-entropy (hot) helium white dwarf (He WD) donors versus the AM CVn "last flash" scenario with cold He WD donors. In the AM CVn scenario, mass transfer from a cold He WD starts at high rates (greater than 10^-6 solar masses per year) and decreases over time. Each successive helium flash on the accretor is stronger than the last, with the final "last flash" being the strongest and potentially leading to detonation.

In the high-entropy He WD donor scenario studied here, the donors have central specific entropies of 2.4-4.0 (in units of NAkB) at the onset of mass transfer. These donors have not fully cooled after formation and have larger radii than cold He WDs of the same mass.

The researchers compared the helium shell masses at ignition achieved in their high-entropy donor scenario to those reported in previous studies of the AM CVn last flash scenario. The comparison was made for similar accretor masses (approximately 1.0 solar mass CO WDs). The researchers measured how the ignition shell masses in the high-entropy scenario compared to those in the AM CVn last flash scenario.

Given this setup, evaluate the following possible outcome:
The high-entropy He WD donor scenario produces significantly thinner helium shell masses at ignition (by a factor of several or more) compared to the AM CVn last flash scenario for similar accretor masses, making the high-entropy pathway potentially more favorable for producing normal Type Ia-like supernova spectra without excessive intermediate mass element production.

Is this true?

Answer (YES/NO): NO